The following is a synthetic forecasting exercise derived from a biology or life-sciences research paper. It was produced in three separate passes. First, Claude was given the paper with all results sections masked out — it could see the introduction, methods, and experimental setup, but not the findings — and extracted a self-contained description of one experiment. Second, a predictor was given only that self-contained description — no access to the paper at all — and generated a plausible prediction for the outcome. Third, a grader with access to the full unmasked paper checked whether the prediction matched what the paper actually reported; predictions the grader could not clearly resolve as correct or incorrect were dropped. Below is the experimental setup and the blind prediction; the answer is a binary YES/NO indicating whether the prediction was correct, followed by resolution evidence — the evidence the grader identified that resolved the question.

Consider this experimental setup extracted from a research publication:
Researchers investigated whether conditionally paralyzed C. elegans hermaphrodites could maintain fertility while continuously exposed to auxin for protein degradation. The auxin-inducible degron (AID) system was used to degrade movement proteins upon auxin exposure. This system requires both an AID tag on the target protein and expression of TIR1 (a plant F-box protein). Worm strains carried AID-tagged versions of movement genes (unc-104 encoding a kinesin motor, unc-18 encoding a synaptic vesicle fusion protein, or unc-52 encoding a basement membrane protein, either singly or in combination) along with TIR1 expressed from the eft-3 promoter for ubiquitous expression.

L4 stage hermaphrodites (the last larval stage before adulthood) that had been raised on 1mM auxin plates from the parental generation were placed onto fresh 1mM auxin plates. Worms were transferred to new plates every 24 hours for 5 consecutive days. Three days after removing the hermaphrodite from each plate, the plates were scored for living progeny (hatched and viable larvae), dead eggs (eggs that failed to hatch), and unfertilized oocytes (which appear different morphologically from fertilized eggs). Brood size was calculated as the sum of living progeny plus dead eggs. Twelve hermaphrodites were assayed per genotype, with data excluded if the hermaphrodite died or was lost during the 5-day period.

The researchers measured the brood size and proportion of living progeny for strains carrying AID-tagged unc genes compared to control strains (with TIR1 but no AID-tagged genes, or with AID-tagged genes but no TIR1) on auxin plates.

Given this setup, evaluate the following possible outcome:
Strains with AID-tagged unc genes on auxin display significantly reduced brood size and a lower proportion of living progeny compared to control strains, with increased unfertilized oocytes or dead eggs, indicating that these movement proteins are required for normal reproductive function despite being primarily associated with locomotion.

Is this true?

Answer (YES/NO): NO